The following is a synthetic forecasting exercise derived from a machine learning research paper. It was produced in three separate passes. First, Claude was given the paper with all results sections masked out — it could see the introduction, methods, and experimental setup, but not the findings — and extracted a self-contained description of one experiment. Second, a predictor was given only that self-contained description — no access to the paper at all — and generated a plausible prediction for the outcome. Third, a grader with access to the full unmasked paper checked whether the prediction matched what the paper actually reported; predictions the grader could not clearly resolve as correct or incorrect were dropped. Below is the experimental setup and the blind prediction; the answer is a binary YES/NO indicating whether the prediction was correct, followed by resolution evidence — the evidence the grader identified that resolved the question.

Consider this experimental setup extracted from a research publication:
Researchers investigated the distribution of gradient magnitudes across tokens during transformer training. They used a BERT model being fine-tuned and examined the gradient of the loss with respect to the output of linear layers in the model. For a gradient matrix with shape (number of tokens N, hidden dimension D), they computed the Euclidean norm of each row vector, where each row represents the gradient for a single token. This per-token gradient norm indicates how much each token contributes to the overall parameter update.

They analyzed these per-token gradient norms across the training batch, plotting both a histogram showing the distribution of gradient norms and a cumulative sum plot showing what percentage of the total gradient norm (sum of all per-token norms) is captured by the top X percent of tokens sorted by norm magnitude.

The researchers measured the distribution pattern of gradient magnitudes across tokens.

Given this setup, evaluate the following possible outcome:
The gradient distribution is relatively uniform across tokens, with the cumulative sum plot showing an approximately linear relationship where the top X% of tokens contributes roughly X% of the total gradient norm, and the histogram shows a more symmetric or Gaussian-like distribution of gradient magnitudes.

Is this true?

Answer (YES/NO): NO